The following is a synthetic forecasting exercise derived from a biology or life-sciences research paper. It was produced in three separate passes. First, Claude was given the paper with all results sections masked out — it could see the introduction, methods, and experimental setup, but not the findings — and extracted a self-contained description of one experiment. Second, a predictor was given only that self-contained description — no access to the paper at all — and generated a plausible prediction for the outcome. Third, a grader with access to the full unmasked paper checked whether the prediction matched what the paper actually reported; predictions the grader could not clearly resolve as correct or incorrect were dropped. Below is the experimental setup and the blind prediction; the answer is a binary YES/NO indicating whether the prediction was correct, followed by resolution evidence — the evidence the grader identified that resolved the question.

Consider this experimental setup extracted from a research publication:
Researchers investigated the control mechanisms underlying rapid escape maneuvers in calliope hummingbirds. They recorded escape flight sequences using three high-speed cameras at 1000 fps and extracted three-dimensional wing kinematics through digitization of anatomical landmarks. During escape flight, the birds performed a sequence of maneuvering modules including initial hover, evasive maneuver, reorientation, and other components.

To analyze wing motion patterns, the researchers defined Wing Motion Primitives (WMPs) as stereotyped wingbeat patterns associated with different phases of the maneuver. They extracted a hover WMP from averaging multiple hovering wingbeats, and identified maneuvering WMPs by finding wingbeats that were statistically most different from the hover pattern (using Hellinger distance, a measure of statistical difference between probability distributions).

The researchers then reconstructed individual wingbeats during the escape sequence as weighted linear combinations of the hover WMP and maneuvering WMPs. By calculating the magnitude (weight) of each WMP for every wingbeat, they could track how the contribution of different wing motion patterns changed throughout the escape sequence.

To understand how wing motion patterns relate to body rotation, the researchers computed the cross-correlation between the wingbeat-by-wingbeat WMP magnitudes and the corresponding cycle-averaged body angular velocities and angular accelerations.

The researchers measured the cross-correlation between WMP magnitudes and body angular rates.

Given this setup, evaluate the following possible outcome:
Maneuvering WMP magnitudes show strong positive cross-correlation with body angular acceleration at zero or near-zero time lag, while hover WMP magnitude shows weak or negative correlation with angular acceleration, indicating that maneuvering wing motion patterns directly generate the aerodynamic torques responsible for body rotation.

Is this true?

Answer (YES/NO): NO